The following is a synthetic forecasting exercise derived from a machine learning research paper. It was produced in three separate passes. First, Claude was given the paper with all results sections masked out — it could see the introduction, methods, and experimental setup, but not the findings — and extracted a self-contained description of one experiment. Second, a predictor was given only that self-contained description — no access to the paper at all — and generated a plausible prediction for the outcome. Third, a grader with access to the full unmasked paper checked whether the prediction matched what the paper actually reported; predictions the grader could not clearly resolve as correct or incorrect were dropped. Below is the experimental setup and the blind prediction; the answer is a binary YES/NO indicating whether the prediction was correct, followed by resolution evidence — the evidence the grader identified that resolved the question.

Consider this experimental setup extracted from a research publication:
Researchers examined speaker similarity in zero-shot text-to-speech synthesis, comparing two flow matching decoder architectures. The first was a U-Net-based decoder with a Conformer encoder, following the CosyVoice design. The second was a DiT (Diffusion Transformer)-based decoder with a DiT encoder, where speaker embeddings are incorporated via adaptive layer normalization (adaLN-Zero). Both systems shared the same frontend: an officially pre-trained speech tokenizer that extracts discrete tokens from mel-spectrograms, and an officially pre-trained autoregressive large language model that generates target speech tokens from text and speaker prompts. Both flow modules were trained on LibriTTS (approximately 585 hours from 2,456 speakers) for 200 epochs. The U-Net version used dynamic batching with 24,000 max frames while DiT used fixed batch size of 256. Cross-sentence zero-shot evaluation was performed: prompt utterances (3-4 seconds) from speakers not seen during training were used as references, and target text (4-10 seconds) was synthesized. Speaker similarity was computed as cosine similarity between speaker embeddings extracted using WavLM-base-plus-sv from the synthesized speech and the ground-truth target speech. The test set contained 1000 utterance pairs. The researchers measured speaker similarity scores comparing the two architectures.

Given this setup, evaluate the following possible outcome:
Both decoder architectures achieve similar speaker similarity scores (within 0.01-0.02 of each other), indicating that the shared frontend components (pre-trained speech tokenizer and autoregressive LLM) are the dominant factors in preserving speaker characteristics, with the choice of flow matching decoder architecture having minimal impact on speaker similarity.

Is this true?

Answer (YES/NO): YES